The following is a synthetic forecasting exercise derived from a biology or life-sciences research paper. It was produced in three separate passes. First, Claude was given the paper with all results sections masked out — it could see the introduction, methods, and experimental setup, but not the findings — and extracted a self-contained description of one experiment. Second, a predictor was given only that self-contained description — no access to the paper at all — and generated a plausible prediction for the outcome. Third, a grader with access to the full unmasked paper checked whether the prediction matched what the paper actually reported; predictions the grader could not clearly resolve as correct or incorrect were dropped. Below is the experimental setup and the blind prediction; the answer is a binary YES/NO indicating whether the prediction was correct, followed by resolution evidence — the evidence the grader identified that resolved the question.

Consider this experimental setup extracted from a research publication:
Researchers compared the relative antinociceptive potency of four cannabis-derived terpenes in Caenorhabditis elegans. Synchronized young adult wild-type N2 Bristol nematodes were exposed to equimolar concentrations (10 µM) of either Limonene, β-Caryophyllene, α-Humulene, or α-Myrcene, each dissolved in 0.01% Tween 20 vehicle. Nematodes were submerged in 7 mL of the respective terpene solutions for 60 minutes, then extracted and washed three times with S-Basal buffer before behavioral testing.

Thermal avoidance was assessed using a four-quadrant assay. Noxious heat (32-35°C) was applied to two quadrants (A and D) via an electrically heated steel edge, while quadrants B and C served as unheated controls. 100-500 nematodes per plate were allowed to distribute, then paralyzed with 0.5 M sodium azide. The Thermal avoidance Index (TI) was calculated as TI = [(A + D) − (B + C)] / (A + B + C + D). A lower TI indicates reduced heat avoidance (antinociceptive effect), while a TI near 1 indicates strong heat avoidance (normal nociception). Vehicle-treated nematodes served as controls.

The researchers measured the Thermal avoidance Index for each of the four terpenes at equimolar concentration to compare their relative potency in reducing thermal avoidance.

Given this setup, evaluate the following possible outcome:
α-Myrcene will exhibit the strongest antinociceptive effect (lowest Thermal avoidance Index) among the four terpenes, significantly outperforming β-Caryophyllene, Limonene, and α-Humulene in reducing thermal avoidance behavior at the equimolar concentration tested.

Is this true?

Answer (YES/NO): NO